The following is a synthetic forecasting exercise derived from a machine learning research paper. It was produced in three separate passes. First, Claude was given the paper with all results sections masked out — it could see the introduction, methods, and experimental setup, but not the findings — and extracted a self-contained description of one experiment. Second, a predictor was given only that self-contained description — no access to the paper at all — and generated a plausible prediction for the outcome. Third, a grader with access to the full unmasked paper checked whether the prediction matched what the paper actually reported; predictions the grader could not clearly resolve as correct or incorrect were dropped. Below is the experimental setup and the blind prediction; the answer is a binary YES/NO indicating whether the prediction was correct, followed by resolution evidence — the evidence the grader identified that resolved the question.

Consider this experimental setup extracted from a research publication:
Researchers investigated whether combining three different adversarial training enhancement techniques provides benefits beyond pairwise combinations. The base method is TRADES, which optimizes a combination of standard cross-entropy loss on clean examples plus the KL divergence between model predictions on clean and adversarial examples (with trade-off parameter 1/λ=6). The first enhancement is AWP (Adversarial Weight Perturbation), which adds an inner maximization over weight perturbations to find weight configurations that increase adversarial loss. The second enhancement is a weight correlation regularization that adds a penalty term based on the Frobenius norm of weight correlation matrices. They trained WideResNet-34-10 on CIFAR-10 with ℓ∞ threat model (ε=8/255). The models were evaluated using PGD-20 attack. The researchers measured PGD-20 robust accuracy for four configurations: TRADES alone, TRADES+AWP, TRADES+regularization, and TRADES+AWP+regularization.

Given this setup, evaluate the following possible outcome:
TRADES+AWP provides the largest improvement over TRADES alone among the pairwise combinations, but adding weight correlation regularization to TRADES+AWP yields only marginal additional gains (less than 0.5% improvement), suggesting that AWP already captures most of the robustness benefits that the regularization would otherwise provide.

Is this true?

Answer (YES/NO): NO